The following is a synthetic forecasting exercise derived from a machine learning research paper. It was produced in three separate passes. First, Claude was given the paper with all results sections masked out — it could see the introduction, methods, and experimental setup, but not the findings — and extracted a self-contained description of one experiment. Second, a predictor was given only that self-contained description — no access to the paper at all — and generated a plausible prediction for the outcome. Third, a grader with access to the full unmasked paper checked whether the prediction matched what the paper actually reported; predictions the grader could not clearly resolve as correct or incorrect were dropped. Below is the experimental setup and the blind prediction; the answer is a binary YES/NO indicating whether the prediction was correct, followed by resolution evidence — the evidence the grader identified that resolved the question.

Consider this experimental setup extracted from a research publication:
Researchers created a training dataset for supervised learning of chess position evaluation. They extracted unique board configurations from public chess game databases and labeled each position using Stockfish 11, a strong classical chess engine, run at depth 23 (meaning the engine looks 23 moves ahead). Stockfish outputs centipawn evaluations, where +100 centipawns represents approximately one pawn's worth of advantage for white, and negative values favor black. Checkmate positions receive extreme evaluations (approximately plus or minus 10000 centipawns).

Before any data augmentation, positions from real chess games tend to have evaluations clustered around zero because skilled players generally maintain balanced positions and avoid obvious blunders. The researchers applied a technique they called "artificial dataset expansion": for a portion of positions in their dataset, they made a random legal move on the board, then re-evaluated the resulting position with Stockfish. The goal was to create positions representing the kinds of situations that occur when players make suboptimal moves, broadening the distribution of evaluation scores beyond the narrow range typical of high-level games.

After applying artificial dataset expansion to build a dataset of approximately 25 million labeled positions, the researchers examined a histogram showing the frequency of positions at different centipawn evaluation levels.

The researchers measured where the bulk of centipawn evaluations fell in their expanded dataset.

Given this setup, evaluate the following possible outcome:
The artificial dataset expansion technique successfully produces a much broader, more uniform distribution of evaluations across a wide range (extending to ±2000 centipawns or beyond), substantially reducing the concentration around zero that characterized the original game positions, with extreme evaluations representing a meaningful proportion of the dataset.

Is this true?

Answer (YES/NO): NO